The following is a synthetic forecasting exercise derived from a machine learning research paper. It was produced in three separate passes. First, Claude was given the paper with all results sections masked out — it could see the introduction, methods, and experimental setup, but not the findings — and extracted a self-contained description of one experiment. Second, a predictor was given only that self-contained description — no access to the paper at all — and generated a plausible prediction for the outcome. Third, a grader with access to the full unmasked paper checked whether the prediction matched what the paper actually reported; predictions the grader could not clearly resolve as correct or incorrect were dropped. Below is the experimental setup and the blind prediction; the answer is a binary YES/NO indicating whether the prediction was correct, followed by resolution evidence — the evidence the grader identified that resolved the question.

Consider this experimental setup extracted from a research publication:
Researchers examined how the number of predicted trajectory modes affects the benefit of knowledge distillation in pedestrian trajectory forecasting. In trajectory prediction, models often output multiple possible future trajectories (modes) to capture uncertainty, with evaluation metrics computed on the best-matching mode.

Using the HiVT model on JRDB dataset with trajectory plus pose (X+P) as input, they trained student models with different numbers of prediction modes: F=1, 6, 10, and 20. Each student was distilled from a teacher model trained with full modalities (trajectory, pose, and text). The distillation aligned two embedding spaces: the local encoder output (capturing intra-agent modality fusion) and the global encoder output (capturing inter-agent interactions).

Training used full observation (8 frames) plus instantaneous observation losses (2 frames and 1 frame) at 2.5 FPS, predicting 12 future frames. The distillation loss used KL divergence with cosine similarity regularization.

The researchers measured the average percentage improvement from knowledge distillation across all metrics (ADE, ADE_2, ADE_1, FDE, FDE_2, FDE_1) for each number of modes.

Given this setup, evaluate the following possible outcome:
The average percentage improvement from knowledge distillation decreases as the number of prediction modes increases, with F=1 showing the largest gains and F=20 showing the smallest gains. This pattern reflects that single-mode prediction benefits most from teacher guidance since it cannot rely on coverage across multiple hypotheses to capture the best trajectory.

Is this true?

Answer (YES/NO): NO